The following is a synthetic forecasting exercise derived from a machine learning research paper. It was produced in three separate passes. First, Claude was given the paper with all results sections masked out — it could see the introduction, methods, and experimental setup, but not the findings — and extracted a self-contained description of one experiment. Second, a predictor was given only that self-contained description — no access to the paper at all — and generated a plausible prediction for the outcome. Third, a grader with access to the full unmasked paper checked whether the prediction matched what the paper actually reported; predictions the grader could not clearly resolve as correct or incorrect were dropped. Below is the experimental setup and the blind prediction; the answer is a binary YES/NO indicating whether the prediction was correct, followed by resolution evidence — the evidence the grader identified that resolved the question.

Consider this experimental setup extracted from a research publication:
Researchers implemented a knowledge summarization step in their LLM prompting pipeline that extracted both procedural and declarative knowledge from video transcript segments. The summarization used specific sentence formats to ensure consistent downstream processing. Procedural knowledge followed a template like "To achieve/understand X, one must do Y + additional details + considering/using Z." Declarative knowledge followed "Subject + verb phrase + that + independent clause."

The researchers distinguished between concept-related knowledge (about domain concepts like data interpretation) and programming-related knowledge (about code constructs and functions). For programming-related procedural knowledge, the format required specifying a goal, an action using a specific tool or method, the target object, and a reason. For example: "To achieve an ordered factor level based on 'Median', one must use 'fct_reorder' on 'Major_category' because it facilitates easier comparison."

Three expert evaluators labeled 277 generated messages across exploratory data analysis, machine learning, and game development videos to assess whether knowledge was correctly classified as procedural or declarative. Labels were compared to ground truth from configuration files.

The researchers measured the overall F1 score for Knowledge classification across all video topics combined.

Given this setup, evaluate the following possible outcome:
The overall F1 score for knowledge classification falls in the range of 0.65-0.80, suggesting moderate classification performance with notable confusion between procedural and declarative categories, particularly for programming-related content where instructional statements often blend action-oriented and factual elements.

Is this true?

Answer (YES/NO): YES